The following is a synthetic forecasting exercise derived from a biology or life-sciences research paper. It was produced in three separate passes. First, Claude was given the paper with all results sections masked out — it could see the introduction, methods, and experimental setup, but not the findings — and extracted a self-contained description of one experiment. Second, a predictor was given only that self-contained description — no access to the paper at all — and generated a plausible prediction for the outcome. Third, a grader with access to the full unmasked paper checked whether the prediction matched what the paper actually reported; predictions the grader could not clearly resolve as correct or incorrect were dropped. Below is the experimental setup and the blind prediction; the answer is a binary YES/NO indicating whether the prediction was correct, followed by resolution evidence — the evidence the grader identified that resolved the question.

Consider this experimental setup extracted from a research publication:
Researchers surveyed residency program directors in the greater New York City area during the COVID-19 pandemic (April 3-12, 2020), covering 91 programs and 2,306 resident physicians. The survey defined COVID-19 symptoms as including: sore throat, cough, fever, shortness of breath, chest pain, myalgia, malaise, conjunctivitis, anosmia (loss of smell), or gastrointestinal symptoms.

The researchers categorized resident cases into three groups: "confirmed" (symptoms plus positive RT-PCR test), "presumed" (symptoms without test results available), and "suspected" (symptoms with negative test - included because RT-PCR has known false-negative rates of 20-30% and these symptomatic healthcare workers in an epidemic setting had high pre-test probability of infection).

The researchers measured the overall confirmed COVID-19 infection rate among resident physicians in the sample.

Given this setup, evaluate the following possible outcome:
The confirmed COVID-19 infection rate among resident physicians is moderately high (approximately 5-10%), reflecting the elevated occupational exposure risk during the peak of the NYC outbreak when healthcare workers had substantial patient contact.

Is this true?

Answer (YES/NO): NO